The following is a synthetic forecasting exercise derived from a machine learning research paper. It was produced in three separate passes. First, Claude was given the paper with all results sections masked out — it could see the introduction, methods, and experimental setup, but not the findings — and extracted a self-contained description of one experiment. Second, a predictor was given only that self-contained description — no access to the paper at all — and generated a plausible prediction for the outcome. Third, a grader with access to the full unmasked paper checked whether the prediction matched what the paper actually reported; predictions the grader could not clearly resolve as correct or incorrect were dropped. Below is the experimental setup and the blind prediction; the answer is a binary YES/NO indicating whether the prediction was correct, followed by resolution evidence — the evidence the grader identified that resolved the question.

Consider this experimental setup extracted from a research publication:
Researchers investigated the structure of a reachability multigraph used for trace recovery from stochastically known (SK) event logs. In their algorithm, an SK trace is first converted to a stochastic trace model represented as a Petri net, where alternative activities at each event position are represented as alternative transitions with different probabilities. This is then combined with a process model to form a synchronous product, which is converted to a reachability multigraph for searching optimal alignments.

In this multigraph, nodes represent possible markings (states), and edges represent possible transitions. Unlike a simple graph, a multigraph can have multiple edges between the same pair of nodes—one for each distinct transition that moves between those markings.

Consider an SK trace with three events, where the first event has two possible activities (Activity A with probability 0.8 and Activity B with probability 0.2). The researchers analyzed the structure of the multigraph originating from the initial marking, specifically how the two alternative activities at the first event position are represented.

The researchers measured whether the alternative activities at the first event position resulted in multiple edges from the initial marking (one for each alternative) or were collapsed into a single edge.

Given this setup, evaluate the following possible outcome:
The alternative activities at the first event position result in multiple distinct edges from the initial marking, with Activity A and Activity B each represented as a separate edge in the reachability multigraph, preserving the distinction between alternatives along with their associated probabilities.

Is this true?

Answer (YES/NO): YES